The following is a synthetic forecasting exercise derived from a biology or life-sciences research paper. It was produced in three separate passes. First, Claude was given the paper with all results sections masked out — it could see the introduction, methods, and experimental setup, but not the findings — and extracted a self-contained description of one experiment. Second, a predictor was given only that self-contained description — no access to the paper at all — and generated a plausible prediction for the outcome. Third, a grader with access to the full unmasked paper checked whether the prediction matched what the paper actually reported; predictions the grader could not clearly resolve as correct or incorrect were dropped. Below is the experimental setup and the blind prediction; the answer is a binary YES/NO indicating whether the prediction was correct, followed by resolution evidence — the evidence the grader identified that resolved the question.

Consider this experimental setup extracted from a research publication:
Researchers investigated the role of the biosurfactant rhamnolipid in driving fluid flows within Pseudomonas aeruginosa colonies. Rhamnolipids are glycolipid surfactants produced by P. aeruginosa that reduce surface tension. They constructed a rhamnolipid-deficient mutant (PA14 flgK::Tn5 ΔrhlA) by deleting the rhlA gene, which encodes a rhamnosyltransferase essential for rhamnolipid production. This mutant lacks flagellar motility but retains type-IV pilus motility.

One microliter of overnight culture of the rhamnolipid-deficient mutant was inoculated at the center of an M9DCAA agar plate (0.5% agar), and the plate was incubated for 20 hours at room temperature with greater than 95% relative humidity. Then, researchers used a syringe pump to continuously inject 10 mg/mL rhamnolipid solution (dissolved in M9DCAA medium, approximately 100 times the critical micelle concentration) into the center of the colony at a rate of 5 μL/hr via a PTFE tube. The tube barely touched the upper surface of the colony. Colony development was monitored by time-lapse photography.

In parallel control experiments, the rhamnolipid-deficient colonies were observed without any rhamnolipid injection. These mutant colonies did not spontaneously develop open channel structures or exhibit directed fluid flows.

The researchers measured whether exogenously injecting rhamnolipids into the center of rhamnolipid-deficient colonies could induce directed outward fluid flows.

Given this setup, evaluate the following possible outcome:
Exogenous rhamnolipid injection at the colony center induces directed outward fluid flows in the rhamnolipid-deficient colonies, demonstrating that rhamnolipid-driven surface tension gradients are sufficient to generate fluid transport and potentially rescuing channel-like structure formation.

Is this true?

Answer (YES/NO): YES